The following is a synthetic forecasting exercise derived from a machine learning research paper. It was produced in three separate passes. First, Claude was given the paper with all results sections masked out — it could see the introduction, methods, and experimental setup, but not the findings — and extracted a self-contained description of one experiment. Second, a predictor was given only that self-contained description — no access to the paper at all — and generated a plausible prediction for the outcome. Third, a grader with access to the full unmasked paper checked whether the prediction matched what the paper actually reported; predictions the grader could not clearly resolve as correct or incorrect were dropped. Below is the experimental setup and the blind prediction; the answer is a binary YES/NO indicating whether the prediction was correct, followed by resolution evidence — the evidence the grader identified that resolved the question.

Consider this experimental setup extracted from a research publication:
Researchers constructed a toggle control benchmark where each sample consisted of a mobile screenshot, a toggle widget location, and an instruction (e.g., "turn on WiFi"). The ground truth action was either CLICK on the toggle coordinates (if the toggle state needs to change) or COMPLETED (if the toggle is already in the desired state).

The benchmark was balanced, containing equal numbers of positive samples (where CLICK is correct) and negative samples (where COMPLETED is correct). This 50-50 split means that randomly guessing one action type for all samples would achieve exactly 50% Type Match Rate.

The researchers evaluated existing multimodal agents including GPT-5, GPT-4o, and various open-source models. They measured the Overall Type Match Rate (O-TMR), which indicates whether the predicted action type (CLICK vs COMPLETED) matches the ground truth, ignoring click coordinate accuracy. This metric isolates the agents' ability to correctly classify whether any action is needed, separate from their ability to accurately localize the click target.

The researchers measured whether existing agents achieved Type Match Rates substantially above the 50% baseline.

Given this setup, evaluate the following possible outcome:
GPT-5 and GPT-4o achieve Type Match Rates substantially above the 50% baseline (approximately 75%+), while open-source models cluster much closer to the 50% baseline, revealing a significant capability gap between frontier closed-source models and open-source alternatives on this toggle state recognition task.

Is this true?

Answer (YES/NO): NO